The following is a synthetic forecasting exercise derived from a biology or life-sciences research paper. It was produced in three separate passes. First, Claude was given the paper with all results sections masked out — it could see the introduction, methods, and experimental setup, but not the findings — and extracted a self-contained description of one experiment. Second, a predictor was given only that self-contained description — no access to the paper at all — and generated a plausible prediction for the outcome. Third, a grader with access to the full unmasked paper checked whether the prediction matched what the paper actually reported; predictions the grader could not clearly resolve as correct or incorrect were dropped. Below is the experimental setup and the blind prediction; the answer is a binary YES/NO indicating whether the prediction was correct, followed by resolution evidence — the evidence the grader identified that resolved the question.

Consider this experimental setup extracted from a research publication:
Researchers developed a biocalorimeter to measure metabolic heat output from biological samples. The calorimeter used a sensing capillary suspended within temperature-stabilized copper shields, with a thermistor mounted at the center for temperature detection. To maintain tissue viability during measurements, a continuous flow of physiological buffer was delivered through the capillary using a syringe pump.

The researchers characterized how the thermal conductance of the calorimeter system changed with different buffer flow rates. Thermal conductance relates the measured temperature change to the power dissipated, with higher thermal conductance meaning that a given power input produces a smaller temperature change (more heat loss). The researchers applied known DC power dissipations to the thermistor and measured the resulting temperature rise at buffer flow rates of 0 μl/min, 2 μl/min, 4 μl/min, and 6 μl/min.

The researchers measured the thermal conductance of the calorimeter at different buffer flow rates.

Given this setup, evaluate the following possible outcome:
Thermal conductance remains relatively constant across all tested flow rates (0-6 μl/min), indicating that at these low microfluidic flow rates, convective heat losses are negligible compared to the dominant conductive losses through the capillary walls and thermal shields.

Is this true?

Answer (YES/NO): NO